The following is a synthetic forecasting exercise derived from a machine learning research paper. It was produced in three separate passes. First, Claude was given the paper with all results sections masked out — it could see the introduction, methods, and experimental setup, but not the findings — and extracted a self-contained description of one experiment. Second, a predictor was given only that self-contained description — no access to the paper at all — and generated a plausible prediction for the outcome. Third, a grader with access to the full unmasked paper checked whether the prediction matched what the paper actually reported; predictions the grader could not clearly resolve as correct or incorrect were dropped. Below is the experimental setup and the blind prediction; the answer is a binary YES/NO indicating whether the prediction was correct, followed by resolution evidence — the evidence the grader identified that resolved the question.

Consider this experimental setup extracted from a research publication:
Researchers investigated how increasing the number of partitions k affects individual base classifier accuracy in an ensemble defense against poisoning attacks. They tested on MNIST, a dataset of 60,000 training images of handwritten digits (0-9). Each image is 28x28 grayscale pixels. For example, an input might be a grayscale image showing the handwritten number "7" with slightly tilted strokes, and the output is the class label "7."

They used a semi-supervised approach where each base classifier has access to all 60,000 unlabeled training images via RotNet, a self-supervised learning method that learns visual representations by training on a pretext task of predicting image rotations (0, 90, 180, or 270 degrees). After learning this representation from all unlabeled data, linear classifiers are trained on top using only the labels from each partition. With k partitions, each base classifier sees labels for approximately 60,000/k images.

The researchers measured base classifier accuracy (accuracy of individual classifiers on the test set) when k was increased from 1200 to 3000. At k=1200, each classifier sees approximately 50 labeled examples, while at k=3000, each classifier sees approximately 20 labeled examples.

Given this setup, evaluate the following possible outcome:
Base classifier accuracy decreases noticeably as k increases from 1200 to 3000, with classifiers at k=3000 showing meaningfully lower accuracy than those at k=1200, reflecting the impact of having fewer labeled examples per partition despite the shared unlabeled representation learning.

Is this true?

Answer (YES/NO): YES